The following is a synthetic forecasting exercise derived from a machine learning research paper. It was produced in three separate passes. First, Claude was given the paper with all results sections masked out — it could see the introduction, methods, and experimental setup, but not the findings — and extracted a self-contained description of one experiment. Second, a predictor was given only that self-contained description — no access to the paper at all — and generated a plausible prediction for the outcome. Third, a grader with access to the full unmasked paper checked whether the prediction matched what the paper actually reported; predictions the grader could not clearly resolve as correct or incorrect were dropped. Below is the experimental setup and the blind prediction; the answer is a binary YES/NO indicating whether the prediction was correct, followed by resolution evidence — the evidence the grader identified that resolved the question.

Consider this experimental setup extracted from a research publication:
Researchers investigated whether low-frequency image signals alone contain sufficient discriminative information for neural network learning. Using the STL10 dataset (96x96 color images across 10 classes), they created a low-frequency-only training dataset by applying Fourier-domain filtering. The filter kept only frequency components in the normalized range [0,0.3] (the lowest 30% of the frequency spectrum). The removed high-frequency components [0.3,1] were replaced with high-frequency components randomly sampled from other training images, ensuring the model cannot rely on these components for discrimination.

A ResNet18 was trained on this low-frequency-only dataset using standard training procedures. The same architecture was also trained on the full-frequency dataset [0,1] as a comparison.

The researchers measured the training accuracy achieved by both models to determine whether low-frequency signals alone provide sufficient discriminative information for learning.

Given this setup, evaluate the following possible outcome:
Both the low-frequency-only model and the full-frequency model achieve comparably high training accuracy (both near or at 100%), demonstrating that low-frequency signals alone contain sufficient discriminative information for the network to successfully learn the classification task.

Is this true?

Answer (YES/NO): YES